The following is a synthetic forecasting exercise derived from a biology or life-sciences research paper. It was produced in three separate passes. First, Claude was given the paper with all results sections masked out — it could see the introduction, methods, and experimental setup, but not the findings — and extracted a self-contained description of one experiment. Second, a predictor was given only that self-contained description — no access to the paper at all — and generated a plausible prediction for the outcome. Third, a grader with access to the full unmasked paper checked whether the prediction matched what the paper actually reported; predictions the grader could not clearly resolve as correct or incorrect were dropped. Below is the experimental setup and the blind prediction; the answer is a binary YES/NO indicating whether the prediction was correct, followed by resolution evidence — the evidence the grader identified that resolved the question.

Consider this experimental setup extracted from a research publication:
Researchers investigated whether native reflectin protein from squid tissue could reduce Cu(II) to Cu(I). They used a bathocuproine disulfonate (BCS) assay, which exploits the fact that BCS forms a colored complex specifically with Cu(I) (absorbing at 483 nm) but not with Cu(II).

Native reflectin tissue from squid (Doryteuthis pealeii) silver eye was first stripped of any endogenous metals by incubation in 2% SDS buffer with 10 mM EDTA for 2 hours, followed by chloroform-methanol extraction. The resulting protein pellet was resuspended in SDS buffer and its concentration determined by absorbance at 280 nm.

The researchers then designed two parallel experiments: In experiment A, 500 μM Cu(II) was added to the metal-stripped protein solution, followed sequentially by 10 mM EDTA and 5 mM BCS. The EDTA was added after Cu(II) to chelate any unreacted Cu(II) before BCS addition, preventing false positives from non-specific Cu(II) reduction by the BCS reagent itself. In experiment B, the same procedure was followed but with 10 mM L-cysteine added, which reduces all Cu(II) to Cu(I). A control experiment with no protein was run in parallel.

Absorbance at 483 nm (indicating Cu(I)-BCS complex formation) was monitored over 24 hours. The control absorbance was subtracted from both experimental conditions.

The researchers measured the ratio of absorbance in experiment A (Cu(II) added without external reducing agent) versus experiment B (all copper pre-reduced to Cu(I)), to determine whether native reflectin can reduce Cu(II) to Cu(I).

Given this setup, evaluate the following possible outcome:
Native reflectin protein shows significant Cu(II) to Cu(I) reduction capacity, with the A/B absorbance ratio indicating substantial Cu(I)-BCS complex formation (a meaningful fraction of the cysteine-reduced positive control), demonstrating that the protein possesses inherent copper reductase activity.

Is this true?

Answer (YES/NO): YES